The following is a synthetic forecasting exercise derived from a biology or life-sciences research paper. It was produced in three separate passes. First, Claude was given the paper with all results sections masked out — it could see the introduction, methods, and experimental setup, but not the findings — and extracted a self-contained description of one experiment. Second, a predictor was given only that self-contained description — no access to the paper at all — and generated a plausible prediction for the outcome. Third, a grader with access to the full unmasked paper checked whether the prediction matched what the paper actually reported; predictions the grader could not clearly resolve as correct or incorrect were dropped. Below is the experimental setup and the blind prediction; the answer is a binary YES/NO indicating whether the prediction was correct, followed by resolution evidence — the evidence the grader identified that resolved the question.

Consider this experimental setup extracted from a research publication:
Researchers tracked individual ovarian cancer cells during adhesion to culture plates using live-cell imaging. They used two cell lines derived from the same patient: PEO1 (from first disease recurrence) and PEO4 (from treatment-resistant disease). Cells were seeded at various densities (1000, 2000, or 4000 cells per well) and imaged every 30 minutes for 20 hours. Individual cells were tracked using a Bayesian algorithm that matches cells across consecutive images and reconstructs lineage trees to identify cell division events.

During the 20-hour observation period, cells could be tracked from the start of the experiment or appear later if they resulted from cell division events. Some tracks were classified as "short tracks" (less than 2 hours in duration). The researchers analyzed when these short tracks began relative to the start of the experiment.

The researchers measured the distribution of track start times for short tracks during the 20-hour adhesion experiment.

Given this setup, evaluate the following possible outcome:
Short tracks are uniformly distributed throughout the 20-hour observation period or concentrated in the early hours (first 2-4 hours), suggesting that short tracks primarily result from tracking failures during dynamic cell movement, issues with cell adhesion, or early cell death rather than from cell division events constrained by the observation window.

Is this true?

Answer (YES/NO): NO